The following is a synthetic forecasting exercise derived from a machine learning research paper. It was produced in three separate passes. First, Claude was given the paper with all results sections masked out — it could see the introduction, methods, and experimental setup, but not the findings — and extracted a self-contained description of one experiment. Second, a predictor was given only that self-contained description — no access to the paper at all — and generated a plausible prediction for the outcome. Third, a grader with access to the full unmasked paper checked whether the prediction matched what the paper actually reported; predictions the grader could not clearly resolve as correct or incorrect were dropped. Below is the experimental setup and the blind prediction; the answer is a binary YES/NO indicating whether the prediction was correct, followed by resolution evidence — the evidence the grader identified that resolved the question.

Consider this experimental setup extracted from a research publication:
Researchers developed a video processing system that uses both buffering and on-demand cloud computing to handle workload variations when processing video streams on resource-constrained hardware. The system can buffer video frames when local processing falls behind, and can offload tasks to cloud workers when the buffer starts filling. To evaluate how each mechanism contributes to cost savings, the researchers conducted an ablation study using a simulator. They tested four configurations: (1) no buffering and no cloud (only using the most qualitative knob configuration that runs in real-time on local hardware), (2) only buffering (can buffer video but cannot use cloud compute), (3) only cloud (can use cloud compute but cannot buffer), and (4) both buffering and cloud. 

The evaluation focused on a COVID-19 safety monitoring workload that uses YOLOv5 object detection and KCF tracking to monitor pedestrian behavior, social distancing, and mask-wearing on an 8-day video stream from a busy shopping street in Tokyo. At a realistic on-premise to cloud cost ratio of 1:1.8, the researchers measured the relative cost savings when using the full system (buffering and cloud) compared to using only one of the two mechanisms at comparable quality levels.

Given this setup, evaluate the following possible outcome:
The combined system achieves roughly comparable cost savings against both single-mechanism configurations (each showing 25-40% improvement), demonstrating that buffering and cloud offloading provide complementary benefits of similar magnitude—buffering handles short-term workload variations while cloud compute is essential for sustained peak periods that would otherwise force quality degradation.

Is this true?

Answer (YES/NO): YES